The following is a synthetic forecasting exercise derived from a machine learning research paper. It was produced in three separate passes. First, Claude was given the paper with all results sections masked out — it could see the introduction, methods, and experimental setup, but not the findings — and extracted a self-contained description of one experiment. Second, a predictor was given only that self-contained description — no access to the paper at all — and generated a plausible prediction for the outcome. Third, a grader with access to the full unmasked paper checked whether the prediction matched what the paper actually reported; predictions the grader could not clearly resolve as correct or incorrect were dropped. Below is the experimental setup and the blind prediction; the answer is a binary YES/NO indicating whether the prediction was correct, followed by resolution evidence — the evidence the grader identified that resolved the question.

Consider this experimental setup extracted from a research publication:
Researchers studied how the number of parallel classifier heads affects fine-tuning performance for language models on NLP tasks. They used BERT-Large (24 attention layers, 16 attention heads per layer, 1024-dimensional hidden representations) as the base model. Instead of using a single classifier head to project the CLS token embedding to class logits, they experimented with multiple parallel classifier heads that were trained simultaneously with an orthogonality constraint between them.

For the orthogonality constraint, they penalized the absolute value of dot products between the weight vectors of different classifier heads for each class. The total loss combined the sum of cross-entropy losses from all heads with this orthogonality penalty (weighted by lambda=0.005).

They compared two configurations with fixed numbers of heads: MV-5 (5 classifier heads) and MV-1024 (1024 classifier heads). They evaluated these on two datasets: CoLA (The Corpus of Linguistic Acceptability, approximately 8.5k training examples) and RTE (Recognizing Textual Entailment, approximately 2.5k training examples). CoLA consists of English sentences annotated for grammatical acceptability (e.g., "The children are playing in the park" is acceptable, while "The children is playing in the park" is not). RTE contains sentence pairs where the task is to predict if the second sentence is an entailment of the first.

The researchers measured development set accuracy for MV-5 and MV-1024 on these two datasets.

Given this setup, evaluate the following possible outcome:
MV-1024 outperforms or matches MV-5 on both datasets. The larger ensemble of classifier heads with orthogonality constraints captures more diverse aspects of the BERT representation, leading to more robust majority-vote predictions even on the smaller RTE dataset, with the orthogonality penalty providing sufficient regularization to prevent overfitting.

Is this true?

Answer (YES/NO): NO